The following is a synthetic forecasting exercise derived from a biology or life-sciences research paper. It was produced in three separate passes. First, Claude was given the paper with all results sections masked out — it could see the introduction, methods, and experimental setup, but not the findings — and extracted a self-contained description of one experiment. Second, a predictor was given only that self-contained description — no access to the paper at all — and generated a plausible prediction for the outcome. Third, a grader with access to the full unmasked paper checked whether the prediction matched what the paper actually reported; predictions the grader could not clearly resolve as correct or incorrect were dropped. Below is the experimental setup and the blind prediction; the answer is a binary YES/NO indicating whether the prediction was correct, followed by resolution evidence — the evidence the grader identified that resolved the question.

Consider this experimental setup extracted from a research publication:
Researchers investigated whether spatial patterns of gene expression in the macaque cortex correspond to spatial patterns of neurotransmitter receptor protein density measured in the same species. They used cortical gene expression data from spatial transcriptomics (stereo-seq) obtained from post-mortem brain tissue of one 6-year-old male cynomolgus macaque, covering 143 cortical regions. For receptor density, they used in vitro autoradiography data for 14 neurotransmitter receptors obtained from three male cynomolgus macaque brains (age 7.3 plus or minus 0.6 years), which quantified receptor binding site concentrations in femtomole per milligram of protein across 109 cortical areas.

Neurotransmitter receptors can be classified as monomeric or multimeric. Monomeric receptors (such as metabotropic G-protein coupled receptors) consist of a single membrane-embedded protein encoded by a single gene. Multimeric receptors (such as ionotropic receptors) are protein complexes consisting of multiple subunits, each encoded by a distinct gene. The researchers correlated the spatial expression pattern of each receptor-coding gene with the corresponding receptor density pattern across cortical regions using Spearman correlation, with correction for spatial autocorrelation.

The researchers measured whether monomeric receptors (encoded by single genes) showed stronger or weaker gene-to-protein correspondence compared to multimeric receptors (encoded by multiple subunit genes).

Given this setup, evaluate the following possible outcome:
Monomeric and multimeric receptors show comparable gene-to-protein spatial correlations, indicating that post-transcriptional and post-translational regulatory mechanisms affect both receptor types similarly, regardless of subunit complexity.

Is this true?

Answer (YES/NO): NO